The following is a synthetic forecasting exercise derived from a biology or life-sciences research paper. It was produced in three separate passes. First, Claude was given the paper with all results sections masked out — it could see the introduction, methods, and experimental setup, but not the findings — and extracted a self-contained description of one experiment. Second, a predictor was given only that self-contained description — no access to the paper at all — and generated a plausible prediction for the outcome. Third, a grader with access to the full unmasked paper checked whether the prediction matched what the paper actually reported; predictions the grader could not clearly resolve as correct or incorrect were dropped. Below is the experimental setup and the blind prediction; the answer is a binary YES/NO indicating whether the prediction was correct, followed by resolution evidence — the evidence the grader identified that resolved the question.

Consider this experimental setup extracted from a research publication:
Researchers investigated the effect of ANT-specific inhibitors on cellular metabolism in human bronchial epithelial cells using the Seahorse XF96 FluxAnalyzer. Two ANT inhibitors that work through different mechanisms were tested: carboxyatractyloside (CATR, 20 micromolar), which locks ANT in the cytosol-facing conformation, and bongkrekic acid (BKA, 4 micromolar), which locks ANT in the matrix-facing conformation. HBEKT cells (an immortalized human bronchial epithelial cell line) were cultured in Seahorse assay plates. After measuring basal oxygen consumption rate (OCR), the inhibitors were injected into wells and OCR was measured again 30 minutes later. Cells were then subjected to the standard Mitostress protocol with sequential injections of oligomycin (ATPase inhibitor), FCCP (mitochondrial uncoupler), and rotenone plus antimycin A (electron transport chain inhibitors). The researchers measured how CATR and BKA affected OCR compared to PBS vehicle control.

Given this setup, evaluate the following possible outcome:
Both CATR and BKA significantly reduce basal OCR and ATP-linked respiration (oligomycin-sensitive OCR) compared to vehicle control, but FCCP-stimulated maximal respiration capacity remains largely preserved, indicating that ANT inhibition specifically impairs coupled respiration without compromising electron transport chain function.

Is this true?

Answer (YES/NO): NO